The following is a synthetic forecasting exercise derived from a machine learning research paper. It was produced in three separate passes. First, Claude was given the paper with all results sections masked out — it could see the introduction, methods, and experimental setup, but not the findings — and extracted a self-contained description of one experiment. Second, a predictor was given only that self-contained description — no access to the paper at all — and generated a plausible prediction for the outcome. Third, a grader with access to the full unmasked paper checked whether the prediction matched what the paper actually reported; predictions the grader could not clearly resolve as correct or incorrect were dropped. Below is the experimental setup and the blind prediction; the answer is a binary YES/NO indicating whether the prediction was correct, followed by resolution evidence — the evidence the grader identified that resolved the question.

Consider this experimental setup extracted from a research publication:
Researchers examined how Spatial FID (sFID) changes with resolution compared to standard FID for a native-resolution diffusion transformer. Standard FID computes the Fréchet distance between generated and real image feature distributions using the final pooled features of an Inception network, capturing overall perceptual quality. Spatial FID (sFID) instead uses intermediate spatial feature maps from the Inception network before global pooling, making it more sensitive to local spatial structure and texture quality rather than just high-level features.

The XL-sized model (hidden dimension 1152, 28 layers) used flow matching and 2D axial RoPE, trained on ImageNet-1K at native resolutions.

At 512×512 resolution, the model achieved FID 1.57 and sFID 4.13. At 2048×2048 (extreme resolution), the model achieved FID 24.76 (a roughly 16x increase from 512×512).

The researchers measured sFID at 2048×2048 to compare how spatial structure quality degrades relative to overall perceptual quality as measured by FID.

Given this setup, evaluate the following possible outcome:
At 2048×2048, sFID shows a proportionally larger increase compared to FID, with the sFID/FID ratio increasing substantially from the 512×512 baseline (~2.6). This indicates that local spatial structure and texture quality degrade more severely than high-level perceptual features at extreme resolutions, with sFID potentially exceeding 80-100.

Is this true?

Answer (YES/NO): NO